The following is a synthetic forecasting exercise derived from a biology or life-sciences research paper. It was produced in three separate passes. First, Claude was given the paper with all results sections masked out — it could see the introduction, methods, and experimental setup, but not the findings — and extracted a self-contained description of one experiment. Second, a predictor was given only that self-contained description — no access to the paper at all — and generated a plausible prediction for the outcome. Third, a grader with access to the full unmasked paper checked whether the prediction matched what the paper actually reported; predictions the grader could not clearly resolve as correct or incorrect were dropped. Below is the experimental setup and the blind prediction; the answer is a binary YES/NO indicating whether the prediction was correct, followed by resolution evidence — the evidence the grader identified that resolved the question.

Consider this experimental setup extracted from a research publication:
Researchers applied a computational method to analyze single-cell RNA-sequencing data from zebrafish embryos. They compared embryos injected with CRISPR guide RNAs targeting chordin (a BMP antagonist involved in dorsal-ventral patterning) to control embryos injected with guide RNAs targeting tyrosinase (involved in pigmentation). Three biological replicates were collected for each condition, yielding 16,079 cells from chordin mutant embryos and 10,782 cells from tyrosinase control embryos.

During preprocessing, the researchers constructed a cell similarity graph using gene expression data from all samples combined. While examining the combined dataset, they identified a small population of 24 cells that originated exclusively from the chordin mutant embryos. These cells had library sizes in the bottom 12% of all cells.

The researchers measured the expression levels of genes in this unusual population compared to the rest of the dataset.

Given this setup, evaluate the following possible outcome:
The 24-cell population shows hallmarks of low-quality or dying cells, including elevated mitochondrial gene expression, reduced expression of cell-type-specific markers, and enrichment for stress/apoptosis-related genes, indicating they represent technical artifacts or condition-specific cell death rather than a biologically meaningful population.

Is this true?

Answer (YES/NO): NO